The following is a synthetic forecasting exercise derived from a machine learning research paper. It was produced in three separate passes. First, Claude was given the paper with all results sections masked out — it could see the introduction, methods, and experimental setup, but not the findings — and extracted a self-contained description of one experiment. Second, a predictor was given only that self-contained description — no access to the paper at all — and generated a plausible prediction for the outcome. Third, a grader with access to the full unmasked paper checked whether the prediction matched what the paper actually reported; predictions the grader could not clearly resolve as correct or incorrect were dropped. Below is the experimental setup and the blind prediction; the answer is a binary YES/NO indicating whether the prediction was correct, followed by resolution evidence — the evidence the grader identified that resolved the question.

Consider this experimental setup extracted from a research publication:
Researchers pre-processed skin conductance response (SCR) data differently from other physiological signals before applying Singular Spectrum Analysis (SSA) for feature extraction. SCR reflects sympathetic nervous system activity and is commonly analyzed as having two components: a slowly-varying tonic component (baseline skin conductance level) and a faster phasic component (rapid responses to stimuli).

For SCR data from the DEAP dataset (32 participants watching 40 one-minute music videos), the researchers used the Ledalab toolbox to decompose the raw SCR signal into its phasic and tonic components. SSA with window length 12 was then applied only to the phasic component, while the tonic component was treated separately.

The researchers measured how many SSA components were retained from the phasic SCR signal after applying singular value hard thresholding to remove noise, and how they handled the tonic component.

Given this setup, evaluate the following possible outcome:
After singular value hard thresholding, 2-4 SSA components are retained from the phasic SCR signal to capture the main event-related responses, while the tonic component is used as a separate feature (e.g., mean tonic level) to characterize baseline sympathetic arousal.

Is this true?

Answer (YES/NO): NO